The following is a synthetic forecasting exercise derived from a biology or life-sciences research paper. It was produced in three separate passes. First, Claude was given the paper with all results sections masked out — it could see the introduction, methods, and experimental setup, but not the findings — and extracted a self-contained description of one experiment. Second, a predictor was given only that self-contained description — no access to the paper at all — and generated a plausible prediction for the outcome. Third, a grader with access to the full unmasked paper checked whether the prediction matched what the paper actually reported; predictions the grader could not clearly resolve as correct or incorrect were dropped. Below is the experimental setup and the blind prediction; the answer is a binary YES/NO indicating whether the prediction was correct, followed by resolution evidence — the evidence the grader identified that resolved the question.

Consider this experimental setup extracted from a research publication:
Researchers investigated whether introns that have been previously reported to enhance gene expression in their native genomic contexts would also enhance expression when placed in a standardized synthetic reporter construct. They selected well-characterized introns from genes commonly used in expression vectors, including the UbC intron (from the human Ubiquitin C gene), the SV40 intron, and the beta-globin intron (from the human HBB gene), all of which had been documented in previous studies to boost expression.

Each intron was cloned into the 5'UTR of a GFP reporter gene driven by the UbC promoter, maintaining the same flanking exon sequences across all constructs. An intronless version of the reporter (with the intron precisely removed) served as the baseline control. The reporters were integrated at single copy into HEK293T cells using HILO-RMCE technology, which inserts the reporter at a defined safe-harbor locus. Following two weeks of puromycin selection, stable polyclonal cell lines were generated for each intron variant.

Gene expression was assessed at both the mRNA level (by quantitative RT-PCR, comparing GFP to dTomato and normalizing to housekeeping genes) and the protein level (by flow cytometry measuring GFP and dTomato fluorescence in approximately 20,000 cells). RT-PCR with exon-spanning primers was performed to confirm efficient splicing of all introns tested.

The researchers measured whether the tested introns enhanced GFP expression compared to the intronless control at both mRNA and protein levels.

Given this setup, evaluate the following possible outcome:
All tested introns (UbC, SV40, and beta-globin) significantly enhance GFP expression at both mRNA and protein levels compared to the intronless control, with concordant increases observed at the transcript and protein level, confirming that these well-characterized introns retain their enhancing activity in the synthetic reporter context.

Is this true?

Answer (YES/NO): YES